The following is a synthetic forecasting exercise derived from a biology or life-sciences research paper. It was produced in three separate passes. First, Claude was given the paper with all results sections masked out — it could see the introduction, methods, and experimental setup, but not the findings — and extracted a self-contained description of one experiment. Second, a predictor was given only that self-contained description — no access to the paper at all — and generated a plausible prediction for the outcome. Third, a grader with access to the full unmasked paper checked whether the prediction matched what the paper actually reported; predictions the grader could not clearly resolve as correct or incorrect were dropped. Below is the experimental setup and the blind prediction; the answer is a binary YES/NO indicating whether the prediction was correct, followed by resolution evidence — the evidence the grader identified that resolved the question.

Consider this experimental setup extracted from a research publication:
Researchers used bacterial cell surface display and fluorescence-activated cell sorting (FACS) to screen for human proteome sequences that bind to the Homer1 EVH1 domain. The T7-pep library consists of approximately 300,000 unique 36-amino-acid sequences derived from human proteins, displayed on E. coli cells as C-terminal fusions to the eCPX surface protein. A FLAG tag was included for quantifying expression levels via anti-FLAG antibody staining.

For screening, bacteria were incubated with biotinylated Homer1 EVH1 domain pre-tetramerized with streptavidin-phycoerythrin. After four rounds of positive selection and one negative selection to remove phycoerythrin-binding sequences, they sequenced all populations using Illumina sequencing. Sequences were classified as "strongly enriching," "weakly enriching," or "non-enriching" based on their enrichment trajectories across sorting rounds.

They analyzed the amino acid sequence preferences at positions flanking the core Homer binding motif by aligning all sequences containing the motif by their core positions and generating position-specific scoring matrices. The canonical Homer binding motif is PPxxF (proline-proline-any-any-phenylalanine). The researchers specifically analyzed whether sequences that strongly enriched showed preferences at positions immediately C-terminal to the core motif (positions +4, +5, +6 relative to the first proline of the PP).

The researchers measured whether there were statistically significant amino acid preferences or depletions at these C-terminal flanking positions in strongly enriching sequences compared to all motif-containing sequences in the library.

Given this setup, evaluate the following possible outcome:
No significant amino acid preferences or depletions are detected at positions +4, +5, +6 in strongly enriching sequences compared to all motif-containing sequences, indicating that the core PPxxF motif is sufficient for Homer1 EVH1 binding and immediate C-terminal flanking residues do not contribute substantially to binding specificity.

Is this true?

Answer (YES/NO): NO